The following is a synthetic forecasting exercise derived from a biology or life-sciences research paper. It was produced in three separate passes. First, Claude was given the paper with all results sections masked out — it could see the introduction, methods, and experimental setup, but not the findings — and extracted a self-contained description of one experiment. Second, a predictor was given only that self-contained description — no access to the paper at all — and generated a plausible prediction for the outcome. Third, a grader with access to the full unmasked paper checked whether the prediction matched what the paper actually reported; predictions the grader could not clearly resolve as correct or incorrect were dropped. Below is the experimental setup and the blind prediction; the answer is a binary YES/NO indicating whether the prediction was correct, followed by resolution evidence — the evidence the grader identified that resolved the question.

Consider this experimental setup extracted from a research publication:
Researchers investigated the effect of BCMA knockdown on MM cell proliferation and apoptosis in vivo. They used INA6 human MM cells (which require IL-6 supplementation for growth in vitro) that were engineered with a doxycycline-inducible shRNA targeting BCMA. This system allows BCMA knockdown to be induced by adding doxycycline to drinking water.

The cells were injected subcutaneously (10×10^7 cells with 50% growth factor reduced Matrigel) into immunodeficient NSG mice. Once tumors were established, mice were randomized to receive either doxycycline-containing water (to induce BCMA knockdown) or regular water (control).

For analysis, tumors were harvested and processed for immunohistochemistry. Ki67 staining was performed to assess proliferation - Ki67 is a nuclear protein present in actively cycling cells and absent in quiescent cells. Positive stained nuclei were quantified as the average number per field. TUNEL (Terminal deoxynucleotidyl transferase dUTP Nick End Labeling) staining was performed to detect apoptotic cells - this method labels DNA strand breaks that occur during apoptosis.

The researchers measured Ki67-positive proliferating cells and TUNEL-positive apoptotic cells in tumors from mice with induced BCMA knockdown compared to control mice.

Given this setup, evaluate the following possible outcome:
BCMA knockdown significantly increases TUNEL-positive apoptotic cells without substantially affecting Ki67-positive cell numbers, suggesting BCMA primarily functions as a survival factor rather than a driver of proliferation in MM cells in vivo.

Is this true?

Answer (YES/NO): NO